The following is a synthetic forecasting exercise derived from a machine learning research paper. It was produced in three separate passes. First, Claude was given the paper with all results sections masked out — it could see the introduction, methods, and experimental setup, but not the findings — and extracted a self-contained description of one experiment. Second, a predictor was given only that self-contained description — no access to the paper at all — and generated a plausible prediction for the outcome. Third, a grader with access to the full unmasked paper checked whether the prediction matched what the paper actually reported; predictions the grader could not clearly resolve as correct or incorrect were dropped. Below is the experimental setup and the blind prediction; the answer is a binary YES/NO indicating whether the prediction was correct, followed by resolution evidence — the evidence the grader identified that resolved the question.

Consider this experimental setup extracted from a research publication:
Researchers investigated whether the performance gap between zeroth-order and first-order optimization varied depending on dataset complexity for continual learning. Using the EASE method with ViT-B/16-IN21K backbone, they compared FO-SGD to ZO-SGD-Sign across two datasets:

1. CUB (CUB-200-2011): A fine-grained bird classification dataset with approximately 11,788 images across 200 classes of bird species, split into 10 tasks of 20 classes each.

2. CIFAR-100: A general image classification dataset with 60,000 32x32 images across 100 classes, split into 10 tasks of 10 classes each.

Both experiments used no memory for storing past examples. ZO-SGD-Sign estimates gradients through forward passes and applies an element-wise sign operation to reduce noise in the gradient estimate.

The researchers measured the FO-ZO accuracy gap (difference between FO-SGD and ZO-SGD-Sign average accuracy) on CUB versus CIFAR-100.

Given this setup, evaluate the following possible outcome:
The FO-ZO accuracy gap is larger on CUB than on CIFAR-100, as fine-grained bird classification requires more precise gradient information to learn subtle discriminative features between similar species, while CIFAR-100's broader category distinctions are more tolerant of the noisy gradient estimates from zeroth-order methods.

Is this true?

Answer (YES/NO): NO